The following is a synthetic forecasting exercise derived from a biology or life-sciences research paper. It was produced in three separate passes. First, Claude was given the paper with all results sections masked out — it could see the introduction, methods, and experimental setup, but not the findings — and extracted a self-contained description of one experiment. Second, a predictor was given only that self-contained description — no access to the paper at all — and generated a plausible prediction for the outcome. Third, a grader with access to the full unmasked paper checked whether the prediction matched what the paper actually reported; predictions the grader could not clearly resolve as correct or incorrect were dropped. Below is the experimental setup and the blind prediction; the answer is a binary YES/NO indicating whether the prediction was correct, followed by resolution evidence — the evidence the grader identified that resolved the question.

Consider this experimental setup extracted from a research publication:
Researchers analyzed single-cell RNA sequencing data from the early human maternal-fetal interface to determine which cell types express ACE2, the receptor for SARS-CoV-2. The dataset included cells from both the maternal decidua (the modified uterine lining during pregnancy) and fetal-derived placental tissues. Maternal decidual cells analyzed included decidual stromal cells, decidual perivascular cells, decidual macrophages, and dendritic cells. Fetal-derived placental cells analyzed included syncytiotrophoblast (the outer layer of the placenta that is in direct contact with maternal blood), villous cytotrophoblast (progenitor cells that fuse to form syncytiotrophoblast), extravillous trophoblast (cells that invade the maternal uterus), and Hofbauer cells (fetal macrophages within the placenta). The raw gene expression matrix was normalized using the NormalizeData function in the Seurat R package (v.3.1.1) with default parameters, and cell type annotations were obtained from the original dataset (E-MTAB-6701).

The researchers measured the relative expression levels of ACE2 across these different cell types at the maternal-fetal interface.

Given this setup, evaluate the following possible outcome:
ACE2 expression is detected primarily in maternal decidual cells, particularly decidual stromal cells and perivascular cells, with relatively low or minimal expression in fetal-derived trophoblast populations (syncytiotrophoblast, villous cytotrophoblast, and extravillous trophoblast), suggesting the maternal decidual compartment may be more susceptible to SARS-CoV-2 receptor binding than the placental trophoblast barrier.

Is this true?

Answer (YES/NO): NO